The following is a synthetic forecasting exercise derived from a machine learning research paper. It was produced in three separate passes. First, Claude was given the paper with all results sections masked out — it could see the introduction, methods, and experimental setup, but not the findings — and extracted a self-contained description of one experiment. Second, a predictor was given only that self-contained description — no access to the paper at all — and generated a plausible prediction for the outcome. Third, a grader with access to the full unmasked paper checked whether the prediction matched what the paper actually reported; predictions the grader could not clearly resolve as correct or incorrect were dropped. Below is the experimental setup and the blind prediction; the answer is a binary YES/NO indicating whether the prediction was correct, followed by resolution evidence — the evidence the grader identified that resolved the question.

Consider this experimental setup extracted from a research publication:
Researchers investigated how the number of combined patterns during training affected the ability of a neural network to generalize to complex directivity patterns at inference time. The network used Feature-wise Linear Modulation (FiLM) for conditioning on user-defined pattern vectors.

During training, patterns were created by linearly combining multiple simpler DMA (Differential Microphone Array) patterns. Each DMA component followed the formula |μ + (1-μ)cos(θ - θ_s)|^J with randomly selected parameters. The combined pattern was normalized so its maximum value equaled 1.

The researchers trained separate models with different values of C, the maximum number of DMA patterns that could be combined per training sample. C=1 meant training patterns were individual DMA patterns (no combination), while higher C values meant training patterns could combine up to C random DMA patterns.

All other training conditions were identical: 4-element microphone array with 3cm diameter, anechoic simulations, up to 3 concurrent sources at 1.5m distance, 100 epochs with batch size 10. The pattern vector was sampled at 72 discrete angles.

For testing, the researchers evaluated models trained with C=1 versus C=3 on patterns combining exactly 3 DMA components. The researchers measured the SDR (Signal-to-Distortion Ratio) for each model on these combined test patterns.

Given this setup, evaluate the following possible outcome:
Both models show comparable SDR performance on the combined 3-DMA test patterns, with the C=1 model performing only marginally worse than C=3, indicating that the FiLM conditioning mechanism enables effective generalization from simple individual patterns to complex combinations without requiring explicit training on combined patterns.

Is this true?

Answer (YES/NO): NO